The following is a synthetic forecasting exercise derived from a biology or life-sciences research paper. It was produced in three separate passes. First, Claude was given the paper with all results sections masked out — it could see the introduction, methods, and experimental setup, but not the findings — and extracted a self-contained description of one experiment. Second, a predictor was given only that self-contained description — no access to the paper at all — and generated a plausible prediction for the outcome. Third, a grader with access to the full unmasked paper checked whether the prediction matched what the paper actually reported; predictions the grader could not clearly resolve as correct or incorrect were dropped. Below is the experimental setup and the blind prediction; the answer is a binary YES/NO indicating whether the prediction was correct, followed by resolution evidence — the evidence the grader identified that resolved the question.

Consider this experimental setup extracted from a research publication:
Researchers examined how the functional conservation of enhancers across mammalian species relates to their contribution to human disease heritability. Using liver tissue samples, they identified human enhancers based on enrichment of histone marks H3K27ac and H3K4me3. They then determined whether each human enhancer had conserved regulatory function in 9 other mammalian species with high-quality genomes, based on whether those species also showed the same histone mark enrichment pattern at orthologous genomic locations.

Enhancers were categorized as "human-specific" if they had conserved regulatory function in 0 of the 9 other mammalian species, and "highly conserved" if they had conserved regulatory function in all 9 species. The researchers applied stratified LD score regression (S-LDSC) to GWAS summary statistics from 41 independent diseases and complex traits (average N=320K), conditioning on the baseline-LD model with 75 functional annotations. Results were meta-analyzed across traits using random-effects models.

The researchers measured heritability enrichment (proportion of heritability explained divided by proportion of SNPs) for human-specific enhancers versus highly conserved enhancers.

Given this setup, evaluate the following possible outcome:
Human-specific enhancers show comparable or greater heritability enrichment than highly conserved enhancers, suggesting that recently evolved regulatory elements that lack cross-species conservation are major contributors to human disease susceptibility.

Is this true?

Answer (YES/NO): NO